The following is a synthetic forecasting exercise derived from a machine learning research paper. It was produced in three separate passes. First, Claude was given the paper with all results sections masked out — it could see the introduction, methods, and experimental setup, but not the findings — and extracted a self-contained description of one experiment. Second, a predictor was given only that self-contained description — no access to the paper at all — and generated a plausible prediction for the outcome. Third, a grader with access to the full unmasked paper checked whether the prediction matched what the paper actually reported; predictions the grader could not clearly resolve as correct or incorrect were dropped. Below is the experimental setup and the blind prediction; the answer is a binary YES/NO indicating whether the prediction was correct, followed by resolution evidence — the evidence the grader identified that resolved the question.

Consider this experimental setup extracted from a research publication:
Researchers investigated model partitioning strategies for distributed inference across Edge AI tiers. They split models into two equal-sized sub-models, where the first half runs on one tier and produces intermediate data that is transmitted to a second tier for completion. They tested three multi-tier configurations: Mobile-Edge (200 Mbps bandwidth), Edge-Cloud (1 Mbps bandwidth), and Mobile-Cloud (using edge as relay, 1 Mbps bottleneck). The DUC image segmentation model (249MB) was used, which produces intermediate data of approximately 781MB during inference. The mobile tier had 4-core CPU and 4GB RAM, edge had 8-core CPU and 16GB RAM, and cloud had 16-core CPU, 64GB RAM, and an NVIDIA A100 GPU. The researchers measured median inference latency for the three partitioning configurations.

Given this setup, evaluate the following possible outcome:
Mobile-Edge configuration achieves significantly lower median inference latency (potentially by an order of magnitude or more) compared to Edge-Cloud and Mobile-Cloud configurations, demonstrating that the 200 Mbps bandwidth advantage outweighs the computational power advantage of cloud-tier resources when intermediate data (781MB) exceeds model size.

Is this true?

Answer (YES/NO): YES